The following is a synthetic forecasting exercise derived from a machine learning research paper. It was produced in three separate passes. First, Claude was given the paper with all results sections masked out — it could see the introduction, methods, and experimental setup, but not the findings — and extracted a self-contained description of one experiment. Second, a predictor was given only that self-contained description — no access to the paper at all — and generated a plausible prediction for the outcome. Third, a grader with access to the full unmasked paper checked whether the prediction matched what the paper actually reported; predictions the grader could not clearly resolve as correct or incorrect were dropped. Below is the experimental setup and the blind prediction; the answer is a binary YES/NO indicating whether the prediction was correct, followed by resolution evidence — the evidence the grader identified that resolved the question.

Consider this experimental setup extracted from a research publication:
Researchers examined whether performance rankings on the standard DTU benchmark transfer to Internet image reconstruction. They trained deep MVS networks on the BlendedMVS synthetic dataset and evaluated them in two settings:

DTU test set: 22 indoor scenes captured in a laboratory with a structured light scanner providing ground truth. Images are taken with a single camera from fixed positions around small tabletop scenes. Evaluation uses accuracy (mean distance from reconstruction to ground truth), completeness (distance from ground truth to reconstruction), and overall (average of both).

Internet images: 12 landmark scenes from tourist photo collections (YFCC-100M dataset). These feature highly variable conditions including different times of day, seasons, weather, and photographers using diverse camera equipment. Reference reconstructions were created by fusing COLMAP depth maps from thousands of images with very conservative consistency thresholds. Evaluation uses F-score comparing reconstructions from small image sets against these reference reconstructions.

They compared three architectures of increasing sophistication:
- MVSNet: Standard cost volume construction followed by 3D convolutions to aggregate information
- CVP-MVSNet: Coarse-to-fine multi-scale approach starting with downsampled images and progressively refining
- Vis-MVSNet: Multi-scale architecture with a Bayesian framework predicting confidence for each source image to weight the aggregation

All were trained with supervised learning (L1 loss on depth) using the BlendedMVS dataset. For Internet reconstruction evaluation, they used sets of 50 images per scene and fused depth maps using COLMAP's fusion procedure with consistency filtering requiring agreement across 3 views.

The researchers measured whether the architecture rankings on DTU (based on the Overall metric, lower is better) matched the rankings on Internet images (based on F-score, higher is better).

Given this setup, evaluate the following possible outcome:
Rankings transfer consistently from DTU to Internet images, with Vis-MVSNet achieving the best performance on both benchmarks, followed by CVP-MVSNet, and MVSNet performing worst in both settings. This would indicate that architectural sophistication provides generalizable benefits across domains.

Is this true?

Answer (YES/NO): NO